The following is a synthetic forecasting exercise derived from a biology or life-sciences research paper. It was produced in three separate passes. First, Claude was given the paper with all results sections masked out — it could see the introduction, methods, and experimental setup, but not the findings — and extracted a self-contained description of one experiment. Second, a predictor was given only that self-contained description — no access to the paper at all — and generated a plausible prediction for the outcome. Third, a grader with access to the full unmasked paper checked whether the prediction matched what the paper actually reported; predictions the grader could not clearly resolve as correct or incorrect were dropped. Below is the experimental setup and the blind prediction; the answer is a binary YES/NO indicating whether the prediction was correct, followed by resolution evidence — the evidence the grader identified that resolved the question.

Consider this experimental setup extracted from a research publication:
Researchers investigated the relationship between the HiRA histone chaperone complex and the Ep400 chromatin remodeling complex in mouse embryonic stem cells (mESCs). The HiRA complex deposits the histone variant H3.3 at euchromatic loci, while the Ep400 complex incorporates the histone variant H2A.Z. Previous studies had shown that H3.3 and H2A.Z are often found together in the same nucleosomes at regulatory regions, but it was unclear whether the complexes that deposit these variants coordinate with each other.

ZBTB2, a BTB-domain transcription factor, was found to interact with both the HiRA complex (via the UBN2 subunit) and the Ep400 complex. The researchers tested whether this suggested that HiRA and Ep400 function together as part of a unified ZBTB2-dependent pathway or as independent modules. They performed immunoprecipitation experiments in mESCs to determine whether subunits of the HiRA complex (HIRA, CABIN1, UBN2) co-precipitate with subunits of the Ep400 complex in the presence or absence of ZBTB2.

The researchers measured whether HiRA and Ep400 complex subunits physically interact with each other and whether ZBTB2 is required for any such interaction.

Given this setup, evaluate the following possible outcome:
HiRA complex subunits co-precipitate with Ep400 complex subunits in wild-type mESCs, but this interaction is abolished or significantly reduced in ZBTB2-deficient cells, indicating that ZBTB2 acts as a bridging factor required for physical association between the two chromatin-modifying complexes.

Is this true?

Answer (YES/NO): NO